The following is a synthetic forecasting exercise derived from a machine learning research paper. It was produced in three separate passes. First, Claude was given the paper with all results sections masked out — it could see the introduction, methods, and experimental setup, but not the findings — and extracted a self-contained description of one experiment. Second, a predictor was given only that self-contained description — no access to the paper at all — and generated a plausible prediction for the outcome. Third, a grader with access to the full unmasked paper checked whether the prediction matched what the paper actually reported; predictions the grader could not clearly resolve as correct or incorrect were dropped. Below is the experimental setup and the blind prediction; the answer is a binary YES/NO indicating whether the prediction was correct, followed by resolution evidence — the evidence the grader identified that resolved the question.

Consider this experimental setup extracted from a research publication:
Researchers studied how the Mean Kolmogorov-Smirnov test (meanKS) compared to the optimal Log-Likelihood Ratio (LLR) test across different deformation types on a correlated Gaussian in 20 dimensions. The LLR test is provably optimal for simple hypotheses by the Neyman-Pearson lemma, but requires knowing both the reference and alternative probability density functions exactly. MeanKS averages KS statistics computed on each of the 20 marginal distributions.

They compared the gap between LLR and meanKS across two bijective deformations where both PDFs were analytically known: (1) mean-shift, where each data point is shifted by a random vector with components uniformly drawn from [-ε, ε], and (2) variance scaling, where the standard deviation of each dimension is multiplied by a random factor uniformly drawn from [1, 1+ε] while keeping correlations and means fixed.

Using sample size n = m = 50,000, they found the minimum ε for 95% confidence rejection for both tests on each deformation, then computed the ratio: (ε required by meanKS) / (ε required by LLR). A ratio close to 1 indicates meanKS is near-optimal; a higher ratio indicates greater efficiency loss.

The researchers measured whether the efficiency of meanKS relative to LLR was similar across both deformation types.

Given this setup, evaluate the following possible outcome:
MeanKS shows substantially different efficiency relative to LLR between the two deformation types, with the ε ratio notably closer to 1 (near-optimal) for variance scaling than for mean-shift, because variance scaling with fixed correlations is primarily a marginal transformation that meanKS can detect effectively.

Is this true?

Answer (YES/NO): NO